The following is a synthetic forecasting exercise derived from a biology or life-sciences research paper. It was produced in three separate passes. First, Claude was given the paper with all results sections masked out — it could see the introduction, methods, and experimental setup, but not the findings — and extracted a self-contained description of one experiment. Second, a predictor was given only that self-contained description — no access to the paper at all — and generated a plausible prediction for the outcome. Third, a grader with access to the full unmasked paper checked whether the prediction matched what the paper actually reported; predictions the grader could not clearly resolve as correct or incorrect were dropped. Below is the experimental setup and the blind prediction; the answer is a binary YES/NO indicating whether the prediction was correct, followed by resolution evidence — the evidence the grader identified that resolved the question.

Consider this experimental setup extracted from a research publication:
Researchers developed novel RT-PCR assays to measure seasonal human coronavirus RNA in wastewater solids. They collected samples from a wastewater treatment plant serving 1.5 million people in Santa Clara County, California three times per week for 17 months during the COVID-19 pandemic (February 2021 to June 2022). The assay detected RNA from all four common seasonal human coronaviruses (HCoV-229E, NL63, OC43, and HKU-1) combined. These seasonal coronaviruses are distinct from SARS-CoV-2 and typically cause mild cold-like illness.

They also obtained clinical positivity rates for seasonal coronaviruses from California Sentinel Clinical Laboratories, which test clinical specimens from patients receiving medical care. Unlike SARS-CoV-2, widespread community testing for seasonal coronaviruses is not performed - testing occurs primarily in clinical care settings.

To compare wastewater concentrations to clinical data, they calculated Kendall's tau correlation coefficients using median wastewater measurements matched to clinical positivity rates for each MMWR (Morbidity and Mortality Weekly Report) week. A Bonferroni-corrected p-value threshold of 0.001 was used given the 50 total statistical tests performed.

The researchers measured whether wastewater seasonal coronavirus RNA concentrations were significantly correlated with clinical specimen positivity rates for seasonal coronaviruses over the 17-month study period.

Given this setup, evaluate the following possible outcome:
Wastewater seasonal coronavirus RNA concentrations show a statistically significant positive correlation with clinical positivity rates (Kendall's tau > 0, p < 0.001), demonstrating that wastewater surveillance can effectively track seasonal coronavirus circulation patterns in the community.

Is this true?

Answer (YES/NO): YES